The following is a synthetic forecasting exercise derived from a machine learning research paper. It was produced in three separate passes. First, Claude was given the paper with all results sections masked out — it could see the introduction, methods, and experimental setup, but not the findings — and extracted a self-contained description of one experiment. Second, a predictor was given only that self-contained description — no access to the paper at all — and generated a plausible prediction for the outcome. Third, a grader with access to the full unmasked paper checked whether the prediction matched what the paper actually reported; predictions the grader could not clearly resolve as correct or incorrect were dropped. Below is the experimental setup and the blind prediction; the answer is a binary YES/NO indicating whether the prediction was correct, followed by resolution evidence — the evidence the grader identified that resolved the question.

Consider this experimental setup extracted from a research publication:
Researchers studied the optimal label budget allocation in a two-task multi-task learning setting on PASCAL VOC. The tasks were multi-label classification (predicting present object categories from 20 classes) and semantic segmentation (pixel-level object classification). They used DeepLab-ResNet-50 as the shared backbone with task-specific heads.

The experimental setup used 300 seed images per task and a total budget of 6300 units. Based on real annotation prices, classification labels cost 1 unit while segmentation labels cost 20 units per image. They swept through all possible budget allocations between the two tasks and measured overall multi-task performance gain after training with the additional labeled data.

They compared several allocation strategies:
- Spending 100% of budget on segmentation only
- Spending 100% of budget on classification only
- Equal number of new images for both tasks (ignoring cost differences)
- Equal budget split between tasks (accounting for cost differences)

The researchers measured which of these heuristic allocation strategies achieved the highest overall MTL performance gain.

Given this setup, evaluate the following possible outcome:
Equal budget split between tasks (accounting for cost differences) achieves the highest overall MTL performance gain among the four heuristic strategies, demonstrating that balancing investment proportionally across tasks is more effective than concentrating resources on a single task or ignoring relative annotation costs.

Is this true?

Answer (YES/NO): YES